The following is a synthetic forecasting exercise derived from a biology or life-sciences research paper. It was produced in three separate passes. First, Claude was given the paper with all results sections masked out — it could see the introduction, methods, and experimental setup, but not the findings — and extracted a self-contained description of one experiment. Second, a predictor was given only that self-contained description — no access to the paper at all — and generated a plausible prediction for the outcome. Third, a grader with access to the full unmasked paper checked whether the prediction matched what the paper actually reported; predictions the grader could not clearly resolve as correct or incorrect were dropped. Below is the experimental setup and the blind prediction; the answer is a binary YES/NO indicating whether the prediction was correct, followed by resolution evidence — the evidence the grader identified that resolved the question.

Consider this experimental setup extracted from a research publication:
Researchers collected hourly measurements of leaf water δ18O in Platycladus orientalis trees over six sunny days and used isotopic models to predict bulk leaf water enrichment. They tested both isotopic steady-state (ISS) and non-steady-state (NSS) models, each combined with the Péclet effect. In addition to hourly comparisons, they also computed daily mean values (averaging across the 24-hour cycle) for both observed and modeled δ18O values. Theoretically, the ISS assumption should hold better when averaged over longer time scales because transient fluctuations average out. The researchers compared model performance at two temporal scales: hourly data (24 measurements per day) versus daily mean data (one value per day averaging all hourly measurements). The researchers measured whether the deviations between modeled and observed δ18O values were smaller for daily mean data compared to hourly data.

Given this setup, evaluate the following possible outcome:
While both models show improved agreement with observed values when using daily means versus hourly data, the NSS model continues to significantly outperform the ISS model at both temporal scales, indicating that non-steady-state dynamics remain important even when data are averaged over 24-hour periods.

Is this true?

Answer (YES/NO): NO